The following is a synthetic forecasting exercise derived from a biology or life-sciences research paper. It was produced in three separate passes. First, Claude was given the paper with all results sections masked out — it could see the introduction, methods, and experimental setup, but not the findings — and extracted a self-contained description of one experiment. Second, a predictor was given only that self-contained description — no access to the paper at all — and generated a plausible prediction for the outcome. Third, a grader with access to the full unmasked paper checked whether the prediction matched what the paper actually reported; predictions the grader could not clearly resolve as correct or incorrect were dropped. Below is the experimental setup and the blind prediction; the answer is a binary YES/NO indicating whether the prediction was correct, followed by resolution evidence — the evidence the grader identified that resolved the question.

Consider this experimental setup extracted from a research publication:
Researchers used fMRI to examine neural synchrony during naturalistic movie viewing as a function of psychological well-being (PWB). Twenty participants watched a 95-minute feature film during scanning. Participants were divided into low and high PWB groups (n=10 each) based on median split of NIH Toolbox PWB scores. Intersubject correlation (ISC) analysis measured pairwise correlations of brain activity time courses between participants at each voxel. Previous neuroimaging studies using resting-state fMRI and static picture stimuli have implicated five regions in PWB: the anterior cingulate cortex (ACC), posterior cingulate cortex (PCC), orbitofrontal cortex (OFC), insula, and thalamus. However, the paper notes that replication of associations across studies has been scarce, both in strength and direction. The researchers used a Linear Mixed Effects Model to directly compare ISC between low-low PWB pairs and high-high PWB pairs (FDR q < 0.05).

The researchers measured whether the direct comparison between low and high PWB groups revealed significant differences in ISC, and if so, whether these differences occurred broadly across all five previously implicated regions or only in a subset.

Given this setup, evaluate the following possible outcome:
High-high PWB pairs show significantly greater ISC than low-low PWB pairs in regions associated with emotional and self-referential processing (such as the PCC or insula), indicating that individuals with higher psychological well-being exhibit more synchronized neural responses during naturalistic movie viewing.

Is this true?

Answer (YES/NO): YES